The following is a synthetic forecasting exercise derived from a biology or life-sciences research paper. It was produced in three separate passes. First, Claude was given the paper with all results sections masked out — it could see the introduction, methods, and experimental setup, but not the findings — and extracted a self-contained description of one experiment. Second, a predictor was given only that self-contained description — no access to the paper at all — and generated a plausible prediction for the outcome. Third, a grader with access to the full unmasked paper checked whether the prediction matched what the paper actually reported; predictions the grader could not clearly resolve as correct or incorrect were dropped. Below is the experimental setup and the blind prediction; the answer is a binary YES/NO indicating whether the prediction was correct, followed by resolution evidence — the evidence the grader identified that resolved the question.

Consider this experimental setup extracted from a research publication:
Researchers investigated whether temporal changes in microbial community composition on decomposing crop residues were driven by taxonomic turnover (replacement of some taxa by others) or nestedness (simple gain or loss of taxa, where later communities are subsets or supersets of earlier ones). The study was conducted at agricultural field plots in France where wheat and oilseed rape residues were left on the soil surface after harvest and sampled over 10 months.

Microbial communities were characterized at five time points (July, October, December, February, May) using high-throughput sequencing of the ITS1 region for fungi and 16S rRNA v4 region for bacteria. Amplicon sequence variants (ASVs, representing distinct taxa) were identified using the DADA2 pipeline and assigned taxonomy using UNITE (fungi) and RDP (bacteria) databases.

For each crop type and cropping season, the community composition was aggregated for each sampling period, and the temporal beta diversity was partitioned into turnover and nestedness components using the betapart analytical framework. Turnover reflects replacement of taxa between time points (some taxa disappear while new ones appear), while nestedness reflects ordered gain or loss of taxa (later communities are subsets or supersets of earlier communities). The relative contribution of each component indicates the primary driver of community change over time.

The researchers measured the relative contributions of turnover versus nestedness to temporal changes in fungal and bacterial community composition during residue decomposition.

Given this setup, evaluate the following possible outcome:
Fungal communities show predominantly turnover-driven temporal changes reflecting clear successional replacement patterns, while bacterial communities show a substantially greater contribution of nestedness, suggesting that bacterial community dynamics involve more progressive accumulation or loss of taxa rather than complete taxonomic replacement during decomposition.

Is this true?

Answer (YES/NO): NO